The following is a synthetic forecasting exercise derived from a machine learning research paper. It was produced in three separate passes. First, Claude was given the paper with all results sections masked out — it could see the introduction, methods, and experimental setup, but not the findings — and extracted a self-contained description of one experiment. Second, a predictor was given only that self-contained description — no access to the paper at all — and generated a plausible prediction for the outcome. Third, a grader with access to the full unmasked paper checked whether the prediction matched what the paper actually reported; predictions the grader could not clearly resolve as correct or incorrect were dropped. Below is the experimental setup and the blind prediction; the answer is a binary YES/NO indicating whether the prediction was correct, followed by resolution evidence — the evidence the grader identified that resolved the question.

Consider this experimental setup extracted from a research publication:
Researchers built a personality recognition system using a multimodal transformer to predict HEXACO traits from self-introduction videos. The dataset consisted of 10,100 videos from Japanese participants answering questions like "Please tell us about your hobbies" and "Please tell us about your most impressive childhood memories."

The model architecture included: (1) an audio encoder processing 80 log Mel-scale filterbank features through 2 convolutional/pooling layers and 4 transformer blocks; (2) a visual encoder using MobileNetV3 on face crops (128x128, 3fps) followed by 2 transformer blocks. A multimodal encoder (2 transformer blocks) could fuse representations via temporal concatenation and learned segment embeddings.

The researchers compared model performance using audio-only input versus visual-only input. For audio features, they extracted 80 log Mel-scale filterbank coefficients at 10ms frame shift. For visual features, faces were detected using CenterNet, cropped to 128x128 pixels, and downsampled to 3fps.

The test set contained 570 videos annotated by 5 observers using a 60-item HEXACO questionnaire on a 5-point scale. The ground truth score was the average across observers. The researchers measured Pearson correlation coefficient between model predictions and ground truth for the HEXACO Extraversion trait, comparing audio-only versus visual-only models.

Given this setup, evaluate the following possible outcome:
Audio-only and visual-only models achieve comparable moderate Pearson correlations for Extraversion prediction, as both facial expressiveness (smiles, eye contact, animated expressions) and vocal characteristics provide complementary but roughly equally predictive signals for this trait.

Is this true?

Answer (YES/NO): NO